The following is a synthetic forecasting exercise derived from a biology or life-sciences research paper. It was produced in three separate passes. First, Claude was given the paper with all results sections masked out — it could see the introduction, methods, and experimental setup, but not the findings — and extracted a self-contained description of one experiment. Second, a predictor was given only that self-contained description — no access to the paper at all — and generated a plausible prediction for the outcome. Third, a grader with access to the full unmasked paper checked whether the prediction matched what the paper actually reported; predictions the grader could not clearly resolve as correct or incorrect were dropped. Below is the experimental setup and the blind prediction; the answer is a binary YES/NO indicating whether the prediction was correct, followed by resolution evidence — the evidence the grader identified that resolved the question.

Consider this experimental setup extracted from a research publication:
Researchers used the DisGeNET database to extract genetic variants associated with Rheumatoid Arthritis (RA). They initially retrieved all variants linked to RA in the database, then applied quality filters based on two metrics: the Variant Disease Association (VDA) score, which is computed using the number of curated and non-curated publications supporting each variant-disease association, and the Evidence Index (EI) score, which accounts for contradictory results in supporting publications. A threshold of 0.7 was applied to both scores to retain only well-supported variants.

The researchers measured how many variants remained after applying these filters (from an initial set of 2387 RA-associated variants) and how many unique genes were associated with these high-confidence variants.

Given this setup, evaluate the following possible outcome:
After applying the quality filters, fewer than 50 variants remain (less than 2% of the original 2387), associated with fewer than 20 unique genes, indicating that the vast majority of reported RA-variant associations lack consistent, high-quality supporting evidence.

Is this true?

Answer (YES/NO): NO